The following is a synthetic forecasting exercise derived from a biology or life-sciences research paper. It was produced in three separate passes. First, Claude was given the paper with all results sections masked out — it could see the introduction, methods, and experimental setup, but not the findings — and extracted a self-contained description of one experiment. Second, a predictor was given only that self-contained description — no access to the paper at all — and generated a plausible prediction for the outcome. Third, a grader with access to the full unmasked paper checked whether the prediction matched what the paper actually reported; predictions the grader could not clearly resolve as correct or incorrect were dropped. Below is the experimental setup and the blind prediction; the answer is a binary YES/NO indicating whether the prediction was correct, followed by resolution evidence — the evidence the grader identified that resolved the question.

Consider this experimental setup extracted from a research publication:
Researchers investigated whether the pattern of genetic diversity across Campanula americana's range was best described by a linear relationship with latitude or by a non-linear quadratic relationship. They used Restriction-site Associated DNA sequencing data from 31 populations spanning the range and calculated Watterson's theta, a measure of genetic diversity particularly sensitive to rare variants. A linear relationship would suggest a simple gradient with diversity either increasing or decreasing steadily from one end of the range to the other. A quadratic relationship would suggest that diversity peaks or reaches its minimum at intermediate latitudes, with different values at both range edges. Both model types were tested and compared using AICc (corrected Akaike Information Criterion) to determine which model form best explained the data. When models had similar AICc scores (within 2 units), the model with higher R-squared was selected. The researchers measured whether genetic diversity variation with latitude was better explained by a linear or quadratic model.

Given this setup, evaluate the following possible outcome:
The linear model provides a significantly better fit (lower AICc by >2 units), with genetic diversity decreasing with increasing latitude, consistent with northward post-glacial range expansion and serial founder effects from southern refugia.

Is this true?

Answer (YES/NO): NO